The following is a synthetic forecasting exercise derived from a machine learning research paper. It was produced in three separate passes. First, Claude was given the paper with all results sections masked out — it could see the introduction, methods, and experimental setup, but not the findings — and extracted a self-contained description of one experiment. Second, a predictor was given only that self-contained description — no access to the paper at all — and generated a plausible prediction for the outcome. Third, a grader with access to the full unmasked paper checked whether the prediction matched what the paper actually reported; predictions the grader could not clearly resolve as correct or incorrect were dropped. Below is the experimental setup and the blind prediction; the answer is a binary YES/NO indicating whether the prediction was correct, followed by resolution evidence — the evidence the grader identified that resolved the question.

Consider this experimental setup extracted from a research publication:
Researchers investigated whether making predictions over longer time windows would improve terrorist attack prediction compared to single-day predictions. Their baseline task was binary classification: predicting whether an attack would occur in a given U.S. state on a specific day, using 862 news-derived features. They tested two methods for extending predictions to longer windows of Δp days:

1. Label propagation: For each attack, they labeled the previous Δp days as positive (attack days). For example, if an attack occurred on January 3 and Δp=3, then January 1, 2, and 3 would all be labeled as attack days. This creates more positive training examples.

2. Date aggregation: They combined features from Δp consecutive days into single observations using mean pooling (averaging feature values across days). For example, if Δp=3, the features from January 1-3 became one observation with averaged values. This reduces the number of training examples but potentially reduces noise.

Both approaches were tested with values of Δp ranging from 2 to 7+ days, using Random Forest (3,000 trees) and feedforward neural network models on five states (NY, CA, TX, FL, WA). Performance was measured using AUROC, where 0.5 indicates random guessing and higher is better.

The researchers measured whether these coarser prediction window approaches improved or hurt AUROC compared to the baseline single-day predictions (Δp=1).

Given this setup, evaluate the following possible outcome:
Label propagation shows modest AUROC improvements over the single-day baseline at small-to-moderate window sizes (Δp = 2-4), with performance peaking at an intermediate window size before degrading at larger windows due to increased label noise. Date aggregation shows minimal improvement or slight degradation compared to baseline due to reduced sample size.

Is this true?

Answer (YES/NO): NO